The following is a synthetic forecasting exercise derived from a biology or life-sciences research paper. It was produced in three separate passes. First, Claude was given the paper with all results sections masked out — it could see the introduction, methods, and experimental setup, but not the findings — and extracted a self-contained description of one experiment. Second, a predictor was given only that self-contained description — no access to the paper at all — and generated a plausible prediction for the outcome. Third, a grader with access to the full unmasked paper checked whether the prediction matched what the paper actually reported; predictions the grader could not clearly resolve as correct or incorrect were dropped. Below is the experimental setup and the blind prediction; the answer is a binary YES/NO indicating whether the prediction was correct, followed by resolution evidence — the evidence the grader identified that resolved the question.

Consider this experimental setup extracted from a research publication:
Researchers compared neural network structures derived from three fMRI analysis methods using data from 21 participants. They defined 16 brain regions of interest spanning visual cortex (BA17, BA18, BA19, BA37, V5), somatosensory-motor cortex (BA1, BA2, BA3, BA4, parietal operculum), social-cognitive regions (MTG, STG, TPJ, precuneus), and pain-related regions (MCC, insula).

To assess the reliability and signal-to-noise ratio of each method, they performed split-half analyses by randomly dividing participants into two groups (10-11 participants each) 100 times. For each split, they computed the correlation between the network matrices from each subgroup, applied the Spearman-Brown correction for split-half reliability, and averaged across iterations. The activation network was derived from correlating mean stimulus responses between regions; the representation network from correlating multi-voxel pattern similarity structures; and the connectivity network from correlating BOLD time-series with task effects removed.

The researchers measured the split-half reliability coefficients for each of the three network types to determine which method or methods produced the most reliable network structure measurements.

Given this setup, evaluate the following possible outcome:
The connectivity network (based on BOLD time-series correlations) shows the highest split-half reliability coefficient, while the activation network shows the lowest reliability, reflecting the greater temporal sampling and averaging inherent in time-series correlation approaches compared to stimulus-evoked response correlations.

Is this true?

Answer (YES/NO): NO